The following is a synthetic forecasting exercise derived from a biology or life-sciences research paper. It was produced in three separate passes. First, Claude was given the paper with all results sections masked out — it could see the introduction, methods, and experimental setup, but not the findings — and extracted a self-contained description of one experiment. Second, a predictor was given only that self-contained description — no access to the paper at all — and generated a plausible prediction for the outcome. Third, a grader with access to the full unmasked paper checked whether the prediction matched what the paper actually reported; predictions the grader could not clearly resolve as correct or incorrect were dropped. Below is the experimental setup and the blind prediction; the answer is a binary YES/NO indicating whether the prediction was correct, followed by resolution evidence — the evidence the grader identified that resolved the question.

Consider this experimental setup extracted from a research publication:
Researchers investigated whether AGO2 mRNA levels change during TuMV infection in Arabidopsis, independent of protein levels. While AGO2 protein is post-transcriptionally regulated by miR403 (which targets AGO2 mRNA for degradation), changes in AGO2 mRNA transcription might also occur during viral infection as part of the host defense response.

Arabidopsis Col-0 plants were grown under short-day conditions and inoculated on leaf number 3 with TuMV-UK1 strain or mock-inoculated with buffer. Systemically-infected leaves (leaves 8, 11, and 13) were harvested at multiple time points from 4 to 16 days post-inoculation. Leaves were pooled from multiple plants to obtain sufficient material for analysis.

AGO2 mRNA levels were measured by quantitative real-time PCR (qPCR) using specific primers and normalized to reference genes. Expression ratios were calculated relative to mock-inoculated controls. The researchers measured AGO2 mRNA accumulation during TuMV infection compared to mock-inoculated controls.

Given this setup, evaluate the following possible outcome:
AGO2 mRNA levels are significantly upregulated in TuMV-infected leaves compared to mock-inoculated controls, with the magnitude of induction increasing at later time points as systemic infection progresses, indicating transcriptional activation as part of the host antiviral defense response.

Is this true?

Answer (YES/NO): YES